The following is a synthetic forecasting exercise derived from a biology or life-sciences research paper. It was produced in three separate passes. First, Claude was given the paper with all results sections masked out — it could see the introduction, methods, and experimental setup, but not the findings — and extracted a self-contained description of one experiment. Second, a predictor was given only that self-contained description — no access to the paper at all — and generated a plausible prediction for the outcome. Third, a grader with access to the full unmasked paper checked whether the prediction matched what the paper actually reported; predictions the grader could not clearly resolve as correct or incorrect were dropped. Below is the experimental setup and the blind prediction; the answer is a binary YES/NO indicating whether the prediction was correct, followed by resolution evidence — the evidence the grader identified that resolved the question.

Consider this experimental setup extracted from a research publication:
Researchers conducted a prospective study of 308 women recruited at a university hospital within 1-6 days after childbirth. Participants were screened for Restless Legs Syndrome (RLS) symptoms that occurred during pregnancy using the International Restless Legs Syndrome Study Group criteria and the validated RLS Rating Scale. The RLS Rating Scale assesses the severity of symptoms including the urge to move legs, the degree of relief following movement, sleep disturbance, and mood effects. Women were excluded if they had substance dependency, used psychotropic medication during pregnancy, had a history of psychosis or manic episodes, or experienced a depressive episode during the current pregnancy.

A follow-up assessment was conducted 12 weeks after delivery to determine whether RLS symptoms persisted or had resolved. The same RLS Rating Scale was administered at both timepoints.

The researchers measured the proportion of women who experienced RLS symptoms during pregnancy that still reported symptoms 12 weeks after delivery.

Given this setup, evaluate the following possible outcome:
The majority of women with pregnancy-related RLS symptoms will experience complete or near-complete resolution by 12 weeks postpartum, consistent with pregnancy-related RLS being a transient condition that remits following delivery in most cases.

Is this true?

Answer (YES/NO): YES